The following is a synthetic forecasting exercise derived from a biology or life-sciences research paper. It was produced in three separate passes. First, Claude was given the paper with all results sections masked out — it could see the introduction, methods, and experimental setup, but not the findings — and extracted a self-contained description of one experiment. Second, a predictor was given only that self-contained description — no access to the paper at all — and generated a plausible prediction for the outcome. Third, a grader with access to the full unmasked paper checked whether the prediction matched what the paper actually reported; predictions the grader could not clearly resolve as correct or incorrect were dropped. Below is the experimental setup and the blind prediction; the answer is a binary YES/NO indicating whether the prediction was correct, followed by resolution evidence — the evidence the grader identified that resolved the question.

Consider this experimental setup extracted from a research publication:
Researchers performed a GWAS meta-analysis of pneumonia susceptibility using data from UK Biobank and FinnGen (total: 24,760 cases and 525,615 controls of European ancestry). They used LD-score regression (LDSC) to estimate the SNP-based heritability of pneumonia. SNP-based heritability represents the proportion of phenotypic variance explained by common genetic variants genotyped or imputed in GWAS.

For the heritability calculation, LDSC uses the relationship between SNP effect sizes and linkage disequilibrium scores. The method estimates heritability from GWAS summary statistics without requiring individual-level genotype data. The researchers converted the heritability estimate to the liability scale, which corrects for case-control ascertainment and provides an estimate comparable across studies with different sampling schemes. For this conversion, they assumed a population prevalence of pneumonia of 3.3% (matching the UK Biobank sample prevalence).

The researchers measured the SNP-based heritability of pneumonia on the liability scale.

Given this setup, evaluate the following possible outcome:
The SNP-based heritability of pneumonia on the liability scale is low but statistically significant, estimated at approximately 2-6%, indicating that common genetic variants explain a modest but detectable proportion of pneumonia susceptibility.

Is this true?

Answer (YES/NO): YES